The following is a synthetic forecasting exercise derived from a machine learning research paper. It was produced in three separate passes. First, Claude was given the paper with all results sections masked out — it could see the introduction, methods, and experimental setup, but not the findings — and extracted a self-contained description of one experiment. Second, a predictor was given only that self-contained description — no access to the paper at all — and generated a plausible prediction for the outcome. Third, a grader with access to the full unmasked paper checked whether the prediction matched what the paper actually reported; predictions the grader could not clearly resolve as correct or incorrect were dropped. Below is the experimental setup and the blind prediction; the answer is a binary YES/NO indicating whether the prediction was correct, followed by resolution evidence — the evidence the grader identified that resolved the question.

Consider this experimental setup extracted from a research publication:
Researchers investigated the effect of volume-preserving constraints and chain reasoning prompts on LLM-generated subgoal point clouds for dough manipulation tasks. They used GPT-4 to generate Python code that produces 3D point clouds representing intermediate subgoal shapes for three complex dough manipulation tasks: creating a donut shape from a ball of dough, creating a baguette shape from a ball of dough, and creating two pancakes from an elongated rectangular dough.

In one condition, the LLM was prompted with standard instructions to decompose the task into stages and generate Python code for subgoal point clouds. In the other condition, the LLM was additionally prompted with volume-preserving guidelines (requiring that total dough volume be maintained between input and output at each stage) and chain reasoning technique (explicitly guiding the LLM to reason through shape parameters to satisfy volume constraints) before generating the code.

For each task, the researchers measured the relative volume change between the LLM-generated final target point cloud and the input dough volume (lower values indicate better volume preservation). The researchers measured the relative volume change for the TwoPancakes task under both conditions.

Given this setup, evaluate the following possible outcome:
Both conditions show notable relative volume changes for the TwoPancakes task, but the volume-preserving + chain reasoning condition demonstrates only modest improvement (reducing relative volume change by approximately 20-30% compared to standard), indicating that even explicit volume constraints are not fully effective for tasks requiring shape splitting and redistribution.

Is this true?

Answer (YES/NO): NO